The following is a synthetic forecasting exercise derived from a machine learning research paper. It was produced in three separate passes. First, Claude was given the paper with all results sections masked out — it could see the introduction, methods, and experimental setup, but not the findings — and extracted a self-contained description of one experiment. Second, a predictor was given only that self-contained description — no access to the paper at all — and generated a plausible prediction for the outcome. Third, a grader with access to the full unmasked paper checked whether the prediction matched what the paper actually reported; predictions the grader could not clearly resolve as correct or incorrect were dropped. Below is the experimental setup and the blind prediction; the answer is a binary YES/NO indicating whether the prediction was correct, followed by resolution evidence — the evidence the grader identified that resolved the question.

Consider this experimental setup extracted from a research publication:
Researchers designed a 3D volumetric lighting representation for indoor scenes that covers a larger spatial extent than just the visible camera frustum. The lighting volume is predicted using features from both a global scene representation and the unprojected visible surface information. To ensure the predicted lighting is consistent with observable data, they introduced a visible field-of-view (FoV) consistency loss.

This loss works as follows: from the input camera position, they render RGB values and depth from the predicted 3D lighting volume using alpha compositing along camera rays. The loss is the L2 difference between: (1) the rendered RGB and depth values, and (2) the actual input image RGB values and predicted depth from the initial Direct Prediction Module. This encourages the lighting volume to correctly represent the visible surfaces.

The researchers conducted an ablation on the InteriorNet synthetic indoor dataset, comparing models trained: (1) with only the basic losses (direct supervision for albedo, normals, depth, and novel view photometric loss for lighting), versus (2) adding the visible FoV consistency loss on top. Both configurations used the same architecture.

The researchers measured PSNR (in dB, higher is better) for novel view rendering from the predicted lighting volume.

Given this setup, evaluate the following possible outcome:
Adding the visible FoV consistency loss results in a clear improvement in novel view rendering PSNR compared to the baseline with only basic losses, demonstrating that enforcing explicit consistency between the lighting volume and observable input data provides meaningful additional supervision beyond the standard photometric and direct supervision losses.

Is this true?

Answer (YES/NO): YES